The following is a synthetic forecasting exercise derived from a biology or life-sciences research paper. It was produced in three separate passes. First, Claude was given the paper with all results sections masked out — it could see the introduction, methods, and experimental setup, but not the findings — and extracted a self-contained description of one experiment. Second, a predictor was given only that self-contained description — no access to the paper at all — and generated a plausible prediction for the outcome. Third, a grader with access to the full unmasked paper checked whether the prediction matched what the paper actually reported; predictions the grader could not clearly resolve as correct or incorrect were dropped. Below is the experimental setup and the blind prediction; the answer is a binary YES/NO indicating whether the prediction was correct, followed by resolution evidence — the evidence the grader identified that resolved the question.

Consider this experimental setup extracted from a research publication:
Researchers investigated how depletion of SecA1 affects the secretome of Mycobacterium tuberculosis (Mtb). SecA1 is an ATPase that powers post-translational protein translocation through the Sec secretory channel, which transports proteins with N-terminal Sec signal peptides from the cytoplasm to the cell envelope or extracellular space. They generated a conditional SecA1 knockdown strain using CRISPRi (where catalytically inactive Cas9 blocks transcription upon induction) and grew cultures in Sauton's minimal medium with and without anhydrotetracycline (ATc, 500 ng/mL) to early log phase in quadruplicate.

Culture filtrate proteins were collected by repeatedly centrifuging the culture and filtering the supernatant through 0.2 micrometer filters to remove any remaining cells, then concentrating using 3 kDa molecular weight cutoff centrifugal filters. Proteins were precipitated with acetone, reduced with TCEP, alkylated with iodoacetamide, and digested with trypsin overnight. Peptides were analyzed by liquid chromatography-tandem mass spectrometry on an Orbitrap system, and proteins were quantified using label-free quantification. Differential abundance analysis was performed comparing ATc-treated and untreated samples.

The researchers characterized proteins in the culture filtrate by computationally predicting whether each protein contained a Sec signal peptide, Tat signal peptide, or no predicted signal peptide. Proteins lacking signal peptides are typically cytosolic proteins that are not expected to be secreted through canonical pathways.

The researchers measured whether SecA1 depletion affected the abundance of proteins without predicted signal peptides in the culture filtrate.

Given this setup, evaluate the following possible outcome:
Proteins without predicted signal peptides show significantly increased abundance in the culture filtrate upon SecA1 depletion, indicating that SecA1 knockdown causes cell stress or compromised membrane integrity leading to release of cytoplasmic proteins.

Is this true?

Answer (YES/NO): YES